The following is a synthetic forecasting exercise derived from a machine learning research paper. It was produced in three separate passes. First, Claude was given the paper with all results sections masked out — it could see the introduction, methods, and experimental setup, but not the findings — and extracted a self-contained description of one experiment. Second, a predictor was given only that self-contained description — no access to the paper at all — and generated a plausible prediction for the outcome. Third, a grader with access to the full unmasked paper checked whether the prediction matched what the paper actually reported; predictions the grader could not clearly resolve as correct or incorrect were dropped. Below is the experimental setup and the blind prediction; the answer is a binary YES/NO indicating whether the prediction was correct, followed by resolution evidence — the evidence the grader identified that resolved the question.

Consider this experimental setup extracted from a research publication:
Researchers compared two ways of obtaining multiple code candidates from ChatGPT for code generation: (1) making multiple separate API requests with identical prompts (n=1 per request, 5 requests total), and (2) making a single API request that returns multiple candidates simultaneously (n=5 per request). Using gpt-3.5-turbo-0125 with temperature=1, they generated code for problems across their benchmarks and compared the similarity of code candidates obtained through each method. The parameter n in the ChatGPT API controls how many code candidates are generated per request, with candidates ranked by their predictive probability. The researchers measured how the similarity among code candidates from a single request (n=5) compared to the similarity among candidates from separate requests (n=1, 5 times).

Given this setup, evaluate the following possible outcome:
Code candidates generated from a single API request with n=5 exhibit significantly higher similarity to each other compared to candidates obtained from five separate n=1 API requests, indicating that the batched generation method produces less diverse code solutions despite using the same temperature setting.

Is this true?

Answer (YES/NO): NO